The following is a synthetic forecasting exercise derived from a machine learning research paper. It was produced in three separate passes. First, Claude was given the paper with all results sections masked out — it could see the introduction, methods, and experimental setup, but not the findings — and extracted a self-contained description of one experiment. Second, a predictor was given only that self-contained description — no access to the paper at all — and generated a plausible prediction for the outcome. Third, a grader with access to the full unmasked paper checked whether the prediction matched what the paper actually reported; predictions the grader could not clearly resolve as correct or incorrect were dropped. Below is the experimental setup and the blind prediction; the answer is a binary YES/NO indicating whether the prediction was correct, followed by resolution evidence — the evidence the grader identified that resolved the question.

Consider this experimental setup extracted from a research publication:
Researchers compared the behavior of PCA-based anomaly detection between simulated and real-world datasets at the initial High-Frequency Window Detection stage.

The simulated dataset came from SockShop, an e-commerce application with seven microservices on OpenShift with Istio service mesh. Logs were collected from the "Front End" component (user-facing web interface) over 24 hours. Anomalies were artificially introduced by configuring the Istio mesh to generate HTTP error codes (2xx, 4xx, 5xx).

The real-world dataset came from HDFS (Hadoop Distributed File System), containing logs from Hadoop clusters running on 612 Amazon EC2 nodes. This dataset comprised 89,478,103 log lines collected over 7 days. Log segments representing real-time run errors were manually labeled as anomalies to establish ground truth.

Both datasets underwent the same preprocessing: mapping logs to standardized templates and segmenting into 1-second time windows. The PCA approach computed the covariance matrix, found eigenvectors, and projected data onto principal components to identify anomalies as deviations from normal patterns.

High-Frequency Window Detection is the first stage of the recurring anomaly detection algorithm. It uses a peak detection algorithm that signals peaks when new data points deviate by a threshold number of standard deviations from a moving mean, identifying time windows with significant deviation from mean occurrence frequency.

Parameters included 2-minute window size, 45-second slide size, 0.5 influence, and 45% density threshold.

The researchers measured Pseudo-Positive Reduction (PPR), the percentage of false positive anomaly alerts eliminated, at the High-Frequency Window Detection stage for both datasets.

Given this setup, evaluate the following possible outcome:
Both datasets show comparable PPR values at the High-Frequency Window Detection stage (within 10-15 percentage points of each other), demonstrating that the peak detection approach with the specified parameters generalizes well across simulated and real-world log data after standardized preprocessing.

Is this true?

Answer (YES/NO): NO